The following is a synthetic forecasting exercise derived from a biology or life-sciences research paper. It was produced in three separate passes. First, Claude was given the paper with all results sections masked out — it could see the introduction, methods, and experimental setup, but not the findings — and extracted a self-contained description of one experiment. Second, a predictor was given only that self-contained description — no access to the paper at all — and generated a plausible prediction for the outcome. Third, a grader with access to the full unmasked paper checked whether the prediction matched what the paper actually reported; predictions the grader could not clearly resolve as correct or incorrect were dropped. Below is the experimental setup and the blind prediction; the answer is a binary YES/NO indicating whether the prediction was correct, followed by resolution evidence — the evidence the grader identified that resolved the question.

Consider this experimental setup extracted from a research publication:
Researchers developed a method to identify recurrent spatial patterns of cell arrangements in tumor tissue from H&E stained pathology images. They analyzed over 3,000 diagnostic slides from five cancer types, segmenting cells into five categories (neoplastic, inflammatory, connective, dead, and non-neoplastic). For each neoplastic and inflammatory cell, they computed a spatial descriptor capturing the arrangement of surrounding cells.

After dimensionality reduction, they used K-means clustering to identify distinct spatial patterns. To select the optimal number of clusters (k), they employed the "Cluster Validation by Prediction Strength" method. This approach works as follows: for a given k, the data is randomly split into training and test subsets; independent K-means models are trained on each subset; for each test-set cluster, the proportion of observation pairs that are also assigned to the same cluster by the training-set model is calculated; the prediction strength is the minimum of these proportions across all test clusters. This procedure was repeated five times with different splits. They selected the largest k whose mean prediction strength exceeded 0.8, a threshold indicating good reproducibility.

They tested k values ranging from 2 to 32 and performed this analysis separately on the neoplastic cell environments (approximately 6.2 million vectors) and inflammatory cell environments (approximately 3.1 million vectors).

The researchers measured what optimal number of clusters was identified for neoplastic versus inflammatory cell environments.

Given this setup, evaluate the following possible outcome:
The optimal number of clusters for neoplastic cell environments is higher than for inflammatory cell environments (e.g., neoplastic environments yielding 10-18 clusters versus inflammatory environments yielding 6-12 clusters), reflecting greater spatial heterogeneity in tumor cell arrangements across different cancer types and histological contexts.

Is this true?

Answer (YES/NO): NO